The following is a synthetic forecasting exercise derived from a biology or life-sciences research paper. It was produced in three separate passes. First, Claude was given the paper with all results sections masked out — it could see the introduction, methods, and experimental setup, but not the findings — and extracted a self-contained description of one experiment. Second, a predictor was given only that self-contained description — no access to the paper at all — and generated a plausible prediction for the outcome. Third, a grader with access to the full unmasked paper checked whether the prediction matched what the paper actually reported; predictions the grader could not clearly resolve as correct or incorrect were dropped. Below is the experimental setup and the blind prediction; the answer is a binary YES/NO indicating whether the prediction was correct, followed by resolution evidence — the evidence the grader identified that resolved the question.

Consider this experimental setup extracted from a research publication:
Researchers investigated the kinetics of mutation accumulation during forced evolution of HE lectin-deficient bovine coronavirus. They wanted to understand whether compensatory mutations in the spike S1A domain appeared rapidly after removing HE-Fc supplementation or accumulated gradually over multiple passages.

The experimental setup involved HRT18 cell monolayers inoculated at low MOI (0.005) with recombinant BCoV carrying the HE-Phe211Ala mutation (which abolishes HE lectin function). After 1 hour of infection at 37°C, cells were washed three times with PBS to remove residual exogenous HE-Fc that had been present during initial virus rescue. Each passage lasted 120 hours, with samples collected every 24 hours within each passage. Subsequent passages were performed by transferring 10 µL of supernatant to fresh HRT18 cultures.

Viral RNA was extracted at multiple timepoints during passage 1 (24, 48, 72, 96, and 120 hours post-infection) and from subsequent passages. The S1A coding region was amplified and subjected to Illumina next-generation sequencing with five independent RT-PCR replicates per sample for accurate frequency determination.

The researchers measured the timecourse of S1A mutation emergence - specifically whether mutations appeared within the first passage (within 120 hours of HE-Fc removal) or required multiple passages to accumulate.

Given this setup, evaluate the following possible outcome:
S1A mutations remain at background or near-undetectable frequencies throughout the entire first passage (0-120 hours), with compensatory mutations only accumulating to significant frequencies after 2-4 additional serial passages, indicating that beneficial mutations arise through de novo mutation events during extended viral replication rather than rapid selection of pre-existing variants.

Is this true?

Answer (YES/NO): NO